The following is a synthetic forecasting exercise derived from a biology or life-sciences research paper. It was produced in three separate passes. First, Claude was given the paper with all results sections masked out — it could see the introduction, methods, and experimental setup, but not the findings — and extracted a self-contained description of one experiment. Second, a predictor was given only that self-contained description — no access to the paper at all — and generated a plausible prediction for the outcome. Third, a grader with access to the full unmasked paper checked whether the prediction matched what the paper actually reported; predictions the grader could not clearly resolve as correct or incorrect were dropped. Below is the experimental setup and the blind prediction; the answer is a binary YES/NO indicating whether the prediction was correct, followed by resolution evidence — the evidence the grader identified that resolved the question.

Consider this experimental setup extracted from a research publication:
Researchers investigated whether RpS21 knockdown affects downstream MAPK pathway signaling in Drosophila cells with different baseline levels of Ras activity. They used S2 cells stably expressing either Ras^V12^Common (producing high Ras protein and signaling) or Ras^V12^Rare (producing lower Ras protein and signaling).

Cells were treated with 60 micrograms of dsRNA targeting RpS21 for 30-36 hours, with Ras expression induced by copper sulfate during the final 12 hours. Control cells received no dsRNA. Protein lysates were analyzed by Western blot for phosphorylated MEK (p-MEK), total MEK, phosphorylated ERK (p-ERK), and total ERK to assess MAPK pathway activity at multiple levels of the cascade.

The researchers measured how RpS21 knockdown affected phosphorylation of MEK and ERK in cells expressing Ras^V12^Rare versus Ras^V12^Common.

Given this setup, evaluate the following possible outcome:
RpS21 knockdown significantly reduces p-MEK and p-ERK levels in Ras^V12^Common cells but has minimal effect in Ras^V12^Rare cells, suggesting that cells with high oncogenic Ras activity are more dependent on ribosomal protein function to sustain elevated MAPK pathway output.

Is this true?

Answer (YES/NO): NO